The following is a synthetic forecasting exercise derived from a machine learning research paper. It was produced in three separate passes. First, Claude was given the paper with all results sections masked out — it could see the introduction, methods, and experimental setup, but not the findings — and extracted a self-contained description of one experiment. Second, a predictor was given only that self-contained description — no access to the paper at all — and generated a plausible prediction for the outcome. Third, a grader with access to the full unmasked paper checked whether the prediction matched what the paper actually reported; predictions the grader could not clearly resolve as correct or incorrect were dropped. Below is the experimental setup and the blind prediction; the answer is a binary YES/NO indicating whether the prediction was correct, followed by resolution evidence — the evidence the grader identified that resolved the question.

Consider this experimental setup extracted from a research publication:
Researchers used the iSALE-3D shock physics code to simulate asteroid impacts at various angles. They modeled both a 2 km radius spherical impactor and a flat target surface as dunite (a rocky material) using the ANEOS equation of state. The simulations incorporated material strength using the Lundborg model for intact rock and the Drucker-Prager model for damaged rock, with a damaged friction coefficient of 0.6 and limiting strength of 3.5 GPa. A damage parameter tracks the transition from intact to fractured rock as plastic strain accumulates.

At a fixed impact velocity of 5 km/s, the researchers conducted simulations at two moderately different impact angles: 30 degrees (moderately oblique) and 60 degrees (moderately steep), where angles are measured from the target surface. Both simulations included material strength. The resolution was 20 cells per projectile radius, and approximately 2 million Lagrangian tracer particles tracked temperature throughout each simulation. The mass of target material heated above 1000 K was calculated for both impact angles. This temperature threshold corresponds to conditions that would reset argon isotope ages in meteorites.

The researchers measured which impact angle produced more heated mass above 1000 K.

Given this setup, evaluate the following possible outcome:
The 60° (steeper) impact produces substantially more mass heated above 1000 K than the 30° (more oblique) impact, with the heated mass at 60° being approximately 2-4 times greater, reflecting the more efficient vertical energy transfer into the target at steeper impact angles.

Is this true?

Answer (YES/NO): NO